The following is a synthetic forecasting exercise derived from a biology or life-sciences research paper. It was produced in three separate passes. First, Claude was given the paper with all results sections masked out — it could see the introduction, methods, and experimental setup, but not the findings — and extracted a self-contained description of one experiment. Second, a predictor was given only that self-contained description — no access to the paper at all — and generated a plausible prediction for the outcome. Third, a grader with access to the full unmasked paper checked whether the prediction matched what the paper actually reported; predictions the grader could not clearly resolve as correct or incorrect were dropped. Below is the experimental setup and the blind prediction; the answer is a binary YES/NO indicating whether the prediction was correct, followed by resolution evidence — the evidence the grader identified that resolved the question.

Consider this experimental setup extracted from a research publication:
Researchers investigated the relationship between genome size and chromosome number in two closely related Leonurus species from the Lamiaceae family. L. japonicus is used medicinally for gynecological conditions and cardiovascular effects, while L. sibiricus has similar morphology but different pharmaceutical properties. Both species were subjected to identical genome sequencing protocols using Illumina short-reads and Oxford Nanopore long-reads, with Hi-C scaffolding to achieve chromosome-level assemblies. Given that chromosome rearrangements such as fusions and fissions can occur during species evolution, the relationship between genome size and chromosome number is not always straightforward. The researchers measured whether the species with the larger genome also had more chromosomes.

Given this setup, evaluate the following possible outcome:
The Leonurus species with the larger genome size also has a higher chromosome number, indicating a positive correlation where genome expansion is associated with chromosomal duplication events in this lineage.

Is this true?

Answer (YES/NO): NO